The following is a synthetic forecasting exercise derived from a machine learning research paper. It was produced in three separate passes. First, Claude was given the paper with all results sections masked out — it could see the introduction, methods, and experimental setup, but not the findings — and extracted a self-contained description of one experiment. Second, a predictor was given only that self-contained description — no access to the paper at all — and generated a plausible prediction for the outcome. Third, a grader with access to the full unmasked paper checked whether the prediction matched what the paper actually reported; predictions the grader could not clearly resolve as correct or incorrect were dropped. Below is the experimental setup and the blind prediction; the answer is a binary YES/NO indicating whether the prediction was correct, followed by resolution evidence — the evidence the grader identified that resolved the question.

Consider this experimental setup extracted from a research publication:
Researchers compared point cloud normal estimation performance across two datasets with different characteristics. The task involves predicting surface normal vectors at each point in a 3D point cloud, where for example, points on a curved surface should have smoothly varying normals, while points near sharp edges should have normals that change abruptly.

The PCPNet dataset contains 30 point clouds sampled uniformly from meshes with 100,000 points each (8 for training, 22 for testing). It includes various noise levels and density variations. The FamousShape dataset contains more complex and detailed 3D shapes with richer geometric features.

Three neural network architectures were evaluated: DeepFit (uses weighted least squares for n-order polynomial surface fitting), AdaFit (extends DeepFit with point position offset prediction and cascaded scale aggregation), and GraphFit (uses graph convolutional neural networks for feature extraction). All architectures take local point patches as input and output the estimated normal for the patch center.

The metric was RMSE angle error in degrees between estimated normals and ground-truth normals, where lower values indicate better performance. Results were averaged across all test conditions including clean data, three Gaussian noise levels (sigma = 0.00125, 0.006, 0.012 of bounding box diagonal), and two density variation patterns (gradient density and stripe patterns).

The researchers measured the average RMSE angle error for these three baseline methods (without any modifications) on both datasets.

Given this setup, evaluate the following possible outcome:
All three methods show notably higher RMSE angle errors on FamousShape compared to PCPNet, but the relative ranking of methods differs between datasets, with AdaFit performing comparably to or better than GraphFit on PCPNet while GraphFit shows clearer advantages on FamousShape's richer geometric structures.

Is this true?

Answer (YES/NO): NO